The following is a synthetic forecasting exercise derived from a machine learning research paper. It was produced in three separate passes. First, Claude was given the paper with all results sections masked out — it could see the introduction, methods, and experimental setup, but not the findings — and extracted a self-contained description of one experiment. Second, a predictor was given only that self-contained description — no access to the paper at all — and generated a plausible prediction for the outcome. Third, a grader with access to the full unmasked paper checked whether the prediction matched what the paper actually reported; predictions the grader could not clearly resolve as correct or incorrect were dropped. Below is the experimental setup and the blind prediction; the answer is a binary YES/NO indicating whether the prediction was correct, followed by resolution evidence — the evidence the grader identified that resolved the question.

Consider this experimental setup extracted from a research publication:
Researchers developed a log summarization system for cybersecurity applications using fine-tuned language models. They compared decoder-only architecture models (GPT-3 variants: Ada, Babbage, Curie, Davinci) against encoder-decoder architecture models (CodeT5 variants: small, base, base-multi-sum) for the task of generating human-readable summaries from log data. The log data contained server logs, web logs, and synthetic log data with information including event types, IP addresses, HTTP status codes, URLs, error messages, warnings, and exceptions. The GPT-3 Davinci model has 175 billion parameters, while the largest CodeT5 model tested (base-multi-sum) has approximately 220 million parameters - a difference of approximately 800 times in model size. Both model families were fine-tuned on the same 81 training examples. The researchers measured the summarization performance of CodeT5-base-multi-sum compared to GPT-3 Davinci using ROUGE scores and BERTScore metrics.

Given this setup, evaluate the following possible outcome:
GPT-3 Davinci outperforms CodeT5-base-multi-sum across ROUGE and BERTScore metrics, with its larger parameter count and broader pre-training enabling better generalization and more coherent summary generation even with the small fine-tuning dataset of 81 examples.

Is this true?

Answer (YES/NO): NO